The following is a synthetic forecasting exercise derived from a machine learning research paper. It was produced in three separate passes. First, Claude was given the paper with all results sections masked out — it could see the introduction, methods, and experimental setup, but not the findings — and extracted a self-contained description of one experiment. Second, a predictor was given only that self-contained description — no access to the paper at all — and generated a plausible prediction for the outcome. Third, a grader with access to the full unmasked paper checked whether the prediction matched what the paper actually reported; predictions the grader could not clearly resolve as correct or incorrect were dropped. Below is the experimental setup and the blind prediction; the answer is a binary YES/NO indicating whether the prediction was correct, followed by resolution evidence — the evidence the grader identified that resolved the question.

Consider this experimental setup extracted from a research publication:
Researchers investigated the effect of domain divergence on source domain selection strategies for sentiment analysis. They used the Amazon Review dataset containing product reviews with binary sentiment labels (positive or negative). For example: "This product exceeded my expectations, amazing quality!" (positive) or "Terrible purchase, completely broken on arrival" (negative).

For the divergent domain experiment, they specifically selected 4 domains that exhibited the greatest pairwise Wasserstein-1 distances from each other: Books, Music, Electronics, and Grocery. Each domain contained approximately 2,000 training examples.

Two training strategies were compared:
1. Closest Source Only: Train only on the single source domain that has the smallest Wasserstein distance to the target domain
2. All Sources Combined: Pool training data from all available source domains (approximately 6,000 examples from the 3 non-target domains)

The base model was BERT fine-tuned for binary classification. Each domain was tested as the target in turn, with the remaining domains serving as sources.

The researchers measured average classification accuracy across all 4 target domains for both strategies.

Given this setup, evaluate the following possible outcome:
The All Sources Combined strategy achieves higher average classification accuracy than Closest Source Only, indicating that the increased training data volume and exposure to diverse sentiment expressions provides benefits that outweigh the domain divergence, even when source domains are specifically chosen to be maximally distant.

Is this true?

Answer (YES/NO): YES